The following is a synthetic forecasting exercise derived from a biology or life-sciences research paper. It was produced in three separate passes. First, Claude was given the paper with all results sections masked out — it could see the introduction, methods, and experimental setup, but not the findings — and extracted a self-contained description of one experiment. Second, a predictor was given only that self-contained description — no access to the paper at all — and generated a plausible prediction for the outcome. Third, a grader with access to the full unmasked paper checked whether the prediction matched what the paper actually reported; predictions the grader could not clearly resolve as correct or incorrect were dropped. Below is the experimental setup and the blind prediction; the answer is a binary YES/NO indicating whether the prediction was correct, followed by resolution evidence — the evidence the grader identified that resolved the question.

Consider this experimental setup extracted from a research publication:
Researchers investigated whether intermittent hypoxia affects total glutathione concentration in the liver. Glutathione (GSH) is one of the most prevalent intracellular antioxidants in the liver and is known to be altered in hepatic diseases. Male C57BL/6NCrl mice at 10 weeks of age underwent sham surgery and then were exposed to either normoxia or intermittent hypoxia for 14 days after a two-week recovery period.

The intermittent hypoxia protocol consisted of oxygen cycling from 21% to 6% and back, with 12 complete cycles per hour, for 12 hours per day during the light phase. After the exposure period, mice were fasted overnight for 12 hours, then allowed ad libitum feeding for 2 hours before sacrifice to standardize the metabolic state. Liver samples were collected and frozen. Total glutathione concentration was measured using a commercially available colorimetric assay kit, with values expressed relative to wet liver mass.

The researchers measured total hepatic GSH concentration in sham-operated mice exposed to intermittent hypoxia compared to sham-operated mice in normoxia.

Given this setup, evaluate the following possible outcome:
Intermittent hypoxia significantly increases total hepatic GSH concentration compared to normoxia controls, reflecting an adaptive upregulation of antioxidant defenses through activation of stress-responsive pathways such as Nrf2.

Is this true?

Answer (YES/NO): NO